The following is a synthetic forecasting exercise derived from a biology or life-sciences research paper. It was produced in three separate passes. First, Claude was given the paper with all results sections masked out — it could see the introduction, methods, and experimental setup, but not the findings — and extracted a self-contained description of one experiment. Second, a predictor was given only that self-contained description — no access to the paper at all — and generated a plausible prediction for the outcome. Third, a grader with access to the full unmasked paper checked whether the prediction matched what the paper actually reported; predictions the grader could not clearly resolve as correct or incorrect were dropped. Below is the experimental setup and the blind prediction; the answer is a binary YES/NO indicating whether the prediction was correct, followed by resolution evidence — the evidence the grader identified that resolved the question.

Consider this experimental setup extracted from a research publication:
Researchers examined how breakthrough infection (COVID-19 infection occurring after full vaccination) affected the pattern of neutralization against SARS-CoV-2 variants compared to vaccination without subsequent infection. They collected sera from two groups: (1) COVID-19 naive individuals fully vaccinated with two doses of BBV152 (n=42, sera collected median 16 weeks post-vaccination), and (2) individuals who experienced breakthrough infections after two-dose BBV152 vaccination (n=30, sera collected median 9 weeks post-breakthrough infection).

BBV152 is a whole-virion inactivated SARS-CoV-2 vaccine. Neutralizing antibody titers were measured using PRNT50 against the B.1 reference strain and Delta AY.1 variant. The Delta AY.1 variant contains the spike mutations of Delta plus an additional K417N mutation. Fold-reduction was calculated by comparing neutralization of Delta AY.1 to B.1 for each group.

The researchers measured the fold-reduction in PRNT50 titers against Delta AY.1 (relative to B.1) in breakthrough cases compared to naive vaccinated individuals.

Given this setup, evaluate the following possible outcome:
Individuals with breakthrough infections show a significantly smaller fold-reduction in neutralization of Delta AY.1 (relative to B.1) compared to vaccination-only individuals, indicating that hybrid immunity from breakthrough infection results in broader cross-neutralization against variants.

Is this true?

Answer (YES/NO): NO